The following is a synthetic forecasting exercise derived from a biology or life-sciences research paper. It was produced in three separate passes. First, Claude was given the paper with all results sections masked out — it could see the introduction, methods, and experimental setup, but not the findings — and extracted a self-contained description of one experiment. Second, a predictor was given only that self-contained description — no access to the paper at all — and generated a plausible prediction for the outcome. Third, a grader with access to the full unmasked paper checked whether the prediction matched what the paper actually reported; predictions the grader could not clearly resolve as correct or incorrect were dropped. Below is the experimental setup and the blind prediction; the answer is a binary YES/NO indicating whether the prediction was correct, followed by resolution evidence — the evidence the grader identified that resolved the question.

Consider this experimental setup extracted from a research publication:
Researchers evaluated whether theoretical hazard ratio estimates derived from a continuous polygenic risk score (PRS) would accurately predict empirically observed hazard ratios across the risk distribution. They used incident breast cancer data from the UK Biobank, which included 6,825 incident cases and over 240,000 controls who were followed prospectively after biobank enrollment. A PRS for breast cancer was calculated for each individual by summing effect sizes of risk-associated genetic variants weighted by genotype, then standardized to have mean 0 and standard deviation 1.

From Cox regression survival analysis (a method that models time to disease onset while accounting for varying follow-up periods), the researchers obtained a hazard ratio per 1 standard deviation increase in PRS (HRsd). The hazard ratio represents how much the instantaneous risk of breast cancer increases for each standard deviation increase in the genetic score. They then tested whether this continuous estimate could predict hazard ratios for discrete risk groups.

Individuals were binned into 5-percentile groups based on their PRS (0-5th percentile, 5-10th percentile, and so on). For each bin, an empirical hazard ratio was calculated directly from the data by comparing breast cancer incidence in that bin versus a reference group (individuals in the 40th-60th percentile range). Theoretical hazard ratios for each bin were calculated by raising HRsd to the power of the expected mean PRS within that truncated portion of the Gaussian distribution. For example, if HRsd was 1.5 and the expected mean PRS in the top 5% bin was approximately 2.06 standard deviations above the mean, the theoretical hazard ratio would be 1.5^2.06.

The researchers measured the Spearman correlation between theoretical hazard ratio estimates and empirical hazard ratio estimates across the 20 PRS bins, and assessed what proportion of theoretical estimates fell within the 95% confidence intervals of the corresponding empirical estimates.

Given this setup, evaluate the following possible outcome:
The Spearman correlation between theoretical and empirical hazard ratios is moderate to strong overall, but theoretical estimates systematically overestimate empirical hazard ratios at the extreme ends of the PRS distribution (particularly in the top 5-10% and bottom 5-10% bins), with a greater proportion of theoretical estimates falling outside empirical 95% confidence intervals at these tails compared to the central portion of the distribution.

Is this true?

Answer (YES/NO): NO